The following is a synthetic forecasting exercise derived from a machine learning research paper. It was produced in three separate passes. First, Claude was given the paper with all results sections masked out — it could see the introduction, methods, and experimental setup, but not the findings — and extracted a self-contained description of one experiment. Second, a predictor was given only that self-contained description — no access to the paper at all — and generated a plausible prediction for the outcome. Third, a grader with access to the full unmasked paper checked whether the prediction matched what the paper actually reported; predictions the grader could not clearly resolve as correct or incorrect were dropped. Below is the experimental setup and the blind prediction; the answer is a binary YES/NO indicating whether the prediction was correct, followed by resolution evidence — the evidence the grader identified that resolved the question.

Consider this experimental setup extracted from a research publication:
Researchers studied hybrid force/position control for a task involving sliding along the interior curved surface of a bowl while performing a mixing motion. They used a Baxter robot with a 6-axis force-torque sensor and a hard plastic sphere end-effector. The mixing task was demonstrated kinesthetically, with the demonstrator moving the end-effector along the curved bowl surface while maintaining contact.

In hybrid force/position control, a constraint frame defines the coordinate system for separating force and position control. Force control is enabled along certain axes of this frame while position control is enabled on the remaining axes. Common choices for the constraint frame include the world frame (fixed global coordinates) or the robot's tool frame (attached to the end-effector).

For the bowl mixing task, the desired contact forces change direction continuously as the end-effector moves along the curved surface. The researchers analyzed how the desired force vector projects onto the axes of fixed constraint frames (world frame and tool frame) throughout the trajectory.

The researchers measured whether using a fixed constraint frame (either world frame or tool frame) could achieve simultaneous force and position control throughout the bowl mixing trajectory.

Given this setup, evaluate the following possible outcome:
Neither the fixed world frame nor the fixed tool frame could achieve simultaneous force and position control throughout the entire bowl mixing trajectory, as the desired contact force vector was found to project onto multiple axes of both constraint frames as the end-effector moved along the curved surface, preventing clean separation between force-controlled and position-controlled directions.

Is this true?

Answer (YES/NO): YES